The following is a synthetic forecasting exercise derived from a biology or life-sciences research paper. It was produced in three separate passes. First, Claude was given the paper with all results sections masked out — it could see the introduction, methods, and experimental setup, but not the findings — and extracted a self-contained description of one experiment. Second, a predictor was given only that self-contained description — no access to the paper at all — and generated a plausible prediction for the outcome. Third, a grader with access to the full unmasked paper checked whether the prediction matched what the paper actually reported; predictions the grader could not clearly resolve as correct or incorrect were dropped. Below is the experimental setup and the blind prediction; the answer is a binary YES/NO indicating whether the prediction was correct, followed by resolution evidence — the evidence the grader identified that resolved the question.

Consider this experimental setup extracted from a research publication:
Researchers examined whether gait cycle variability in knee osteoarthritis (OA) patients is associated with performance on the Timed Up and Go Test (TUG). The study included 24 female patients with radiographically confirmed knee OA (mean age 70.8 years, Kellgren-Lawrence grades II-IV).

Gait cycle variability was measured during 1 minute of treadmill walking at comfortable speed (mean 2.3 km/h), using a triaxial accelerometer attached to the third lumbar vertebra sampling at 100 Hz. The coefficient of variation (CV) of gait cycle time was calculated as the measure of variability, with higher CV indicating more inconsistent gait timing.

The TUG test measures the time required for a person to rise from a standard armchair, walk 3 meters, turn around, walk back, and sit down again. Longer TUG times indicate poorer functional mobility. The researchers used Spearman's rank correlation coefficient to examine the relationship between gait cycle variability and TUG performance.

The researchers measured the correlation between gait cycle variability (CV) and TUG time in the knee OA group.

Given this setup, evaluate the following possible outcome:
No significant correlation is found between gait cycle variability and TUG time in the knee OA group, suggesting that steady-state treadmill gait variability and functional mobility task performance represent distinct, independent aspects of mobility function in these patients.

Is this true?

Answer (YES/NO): YES